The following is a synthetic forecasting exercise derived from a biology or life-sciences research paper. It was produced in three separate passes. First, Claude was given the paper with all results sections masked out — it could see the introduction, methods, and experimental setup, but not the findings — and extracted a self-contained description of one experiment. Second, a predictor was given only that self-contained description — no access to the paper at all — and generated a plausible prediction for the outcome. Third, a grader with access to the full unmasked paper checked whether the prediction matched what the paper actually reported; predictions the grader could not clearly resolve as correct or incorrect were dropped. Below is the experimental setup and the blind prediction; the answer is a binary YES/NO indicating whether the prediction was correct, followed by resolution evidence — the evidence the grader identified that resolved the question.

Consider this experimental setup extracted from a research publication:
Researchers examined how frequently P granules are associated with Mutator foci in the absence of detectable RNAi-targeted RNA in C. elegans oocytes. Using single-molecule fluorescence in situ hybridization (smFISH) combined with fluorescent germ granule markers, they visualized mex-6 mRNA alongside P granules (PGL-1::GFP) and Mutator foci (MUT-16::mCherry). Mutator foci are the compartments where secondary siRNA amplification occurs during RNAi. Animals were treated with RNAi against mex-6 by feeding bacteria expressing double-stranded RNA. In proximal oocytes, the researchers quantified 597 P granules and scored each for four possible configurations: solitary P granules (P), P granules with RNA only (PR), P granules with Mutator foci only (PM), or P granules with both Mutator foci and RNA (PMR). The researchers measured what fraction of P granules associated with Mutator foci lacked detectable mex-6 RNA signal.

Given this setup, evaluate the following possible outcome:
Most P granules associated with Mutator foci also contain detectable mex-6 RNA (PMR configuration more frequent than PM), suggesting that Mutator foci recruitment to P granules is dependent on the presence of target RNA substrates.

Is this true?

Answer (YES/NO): YES